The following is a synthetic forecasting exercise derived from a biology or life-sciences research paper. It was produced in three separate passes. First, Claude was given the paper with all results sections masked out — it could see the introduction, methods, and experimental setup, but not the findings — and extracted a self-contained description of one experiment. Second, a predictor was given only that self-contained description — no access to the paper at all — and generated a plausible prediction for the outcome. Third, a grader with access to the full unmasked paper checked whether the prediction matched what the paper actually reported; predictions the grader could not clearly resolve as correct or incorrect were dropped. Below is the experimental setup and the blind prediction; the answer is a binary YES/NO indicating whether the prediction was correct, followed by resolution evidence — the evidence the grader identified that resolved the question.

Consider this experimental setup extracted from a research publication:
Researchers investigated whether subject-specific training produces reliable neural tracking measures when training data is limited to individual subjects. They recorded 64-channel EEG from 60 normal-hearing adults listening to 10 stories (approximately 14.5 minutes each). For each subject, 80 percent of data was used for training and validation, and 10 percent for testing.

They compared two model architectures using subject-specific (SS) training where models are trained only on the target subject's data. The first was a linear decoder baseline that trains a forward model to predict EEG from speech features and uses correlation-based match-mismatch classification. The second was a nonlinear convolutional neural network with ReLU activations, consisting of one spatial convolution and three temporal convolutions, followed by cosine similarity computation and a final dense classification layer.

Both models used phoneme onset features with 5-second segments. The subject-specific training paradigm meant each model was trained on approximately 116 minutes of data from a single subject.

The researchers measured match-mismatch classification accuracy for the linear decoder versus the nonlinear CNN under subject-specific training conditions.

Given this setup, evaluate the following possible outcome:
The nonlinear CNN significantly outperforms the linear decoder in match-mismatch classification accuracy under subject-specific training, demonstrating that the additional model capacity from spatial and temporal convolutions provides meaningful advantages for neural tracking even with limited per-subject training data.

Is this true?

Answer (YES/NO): YES